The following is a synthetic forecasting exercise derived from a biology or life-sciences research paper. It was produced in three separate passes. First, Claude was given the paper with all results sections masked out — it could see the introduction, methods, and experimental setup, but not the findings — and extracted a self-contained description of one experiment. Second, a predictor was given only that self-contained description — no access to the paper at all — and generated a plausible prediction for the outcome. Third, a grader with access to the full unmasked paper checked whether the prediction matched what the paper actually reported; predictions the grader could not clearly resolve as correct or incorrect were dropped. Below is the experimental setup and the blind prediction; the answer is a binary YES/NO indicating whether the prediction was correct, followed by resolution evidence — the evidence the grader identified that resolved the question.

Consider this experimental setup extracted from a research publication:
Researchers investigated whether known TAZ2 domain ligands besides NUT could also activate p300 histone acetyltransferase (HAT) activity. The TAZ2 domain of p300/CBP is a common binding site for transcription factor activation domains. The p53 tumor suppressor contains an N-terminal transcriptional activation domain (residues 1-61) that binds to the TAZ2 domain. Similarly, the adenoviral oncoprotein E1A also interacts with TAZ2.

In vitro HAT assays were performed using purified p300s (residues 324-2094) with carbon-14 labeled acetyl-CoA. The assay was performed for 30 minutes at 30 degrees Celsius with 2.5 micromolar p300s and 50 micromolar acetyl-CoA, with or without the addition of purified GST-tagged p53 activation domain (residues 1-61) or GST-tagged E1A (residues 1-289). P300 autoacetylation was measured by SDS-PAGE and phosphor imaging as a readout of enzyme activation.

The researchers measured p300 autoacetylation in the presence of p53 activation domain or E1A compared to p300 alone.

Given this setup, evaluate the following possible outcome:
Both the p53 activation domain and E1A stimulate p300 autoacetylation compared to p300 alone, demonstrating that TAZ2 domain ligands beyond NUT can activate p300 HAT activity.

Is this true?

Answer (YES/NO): YES